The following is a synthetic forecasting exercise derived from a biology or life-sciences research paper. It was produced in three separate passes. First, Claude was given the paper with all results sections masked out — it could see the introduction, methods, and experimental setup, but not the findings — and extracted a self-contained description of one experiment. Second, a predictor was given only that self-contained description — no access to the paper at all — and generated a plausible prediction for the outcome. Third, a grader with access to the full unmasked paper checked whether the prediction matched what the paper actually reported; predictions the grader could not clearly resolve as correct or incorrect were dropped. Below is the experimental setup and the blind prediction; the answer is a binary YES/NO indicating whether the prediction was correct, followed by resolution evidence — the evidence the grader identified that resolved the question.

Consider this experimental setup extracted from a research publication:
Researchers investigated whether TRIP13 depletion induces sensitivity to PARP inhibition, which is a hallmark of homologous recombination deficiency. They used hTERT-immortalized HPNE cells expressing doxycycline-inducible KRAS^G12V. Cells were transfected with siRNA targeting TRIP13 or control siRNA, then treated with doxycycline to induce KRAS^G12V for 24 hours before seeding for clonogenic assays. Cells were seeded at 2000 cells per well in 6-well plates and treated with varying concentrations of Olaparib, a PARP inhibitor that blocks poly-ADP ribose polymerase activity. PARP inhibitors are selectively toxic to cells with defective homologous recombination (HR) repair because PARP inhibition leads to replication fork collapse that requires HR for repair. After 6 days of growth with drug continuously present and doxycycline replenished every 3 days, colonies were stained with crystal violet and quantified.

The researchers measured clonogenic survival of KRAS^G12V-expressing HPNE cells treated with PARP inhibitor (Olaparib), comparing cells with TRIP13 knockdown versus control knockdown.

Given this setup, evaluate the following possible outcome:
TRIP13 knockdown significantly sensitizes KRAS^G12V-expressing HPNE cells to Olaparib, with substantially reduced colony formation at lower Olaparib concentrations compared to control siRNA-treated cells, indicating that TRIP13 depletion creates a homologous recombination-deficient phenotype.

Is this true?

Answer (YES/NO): YES